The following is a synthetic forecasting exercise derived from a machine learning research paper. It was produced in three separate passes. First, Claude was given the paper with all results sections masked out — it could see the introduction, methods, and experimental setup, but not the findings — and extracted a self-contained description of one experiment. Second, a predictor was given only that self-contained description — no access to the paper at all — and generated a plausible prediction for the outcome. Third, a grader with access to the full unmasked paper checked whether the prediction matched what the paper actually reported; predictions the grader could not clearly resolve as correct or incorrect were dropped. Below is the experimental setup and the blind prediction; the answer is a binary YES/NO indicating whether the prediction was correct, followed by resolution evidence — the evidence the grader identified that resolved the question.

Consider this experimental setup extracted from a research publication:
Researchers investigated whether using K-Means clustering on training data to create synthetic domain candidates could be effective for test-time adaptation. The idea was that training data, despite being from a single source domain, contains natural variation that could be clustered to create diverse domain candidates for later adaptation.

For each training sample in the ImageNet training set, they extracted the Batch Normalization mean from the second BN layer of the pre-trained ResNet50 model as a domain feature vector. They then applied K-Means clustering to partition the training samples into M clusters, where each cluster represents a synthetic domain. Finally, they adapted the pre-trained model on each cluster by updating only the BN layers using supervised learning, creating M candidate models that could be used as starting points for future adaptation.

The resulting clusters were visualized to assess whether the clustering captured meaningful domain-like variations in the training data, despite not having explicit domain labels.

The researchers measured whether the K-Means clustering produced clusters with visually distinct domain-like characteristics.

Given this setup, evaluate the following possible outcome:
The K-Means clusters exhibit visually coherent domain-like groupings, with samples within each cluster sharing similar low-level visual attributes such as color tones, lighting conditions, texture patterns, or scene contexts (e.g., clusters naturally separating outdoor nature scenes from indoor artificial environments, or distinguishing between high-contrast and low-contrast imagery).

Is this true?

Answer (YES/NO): YES